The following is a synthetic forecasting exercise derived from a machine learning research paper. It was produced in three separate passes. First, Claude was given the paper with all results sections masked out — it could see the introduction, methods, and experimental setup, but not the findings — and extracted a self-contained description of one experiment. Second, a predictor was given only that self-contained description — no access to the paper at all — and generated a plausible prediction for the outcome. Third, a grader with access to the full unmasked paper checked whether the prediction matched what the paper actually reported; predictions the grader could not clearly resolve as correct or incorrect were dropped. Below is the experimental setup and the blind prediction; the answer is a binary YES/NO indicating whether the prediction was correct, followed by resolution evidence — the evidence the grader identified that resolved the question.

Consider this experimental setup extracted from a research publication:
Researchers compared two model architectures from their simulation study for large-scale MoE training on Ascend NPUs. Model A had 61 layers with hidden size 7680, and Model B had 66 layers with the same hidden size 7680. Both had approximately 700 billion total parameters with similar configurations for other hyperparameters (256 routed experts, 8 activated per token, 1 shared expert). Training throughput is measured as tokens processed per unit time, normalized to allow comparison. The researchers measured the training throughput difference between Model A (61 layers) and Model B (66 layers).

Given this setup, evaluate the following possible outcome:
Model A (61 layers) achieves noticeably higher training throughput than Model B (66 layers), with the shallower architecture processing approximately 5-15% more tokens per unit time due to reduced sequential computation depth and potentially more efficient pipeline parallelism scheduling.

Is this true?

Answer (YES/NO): YES